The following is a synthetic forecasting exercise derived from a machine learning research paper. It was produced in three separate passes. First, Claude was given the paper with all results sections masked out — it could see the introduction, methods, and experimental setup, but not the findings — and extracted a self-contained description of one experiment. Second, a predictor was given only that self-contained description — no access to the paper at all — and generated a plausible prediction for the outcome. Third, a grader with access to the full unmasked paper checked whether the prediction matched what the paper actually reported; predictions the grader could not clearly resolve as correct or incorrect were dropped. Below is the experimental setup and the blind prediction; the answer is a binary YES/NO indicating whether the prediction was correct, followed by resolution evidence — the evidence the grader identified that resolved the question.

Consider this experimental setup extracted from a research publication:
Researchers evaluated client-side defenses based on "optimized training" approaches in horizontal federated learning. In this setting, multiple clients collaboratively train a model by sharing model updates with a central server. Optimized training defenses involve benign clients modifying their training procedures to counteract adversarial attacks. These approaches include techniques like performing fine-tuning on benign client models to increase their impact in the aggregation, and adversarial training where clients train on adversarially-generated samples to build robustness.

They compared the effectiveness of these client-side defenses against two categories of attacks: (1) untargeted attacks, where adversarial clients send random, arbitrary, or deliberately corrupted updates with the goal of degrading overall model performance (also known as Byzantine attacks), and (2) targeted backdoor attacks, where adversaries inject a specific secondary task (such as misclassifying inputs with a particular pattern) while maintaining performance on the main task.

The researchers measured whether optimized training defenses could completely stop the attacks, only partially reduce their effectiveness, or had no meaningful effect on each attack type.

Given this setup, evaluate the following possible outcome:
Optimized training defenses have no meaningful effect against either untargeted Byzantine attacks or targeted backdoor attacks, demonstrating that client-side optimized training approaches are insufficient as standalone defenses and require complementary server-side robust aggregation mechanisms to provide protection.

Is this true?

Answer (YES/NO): NO